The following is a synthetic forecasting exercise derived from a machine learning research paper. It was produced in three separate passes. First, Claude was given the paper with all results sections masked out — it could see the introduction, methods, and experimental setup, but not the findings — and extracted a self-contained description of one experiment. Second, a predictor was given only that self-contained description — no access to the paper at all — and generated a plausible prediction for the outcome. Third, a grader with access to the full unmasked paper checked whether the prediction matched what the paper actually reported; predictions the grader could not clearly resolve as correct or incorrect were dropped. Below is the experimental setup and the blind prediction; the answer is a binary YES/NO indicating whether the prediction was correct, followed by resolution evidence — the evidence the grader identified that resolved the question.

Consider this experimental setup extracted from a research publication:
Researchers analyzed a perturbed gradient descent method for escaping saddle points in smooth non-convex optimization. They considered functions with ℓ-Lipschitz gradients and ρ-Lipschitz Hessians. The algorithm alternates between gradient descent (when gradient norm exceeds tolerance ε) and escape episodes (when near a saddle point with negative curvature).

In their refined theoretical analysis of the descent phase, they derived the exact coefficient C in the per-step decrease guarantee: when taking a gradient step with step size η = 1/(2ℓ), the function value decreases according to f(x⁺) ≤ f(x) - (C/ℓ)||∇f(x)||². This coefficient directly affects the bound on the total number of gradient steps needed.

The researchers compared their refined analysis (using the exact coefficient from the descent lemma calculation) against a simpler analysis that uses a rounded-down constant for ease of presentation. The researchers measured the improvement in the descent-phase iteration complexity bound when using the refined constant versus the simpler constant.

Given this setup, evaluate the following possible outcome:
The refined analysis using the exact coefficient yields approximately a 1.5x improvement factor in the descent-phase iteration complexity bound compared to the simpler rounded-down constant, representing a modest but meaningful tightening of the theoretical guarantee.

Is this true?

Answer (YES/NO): YES